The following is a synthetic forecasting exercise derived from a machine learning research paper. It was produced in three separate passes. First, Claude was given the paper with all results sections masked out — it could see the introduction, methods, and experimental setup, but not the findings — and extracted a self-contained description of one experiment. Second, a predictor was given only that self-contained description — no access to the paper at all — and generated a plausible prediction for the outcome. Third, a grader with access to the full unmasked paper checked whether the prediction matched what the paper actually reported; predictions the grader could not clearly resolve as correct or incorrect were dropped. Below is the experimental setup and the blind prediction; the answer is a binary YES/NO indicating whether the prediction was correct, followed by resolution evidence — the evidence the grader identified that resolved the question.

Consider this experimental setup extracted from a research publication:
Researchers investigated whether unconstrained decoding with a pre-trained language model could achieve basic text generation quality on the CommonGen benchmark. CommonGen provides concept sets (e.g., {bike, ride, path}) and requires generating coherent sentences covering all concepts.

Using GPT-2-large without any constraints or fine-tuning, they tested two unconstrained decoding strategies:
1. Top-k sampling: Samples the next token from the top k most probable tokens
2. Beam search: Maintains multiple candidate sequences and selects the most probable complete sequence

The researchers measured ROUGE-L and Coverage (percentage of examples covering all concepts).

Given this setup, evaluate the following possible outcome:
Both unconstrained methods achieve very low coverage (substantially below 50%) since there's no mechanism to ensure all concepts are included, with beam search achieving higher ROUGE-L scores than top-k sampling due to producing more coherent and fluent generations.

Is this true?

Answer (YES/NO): NO